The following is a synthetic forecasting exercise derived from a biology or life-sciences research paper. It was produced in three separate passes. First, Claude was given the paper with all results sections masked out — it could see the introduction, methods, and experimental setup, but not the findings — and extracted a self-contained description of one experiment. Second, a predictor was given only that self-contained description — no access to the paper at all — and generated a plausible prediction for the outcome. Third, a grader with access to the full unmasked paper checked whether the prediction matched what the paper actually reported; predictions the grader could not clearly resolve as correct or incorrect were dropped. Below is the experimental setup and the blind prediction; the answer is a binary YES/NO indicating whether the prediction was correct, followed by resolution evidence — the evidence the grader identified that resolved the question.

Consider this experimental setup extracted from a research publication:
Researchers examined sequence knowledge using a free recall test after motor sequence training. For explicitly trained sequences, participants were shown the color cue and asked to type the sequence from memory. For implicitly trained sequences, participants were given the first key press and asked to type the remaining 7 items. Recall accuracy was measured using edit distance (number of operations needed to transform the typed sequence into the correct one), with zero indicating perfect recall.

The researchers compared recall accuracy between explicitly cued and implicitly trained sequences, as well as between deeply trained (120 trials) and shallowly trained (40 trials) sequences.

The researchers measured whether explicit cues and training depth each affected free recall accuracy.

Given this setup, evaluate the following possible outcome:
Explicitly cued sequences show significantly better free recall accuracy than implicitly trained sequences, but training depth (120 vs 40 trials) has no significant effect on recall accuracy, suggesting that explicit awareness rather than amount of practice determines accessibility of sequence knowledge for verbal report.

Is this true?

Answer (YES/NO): NO